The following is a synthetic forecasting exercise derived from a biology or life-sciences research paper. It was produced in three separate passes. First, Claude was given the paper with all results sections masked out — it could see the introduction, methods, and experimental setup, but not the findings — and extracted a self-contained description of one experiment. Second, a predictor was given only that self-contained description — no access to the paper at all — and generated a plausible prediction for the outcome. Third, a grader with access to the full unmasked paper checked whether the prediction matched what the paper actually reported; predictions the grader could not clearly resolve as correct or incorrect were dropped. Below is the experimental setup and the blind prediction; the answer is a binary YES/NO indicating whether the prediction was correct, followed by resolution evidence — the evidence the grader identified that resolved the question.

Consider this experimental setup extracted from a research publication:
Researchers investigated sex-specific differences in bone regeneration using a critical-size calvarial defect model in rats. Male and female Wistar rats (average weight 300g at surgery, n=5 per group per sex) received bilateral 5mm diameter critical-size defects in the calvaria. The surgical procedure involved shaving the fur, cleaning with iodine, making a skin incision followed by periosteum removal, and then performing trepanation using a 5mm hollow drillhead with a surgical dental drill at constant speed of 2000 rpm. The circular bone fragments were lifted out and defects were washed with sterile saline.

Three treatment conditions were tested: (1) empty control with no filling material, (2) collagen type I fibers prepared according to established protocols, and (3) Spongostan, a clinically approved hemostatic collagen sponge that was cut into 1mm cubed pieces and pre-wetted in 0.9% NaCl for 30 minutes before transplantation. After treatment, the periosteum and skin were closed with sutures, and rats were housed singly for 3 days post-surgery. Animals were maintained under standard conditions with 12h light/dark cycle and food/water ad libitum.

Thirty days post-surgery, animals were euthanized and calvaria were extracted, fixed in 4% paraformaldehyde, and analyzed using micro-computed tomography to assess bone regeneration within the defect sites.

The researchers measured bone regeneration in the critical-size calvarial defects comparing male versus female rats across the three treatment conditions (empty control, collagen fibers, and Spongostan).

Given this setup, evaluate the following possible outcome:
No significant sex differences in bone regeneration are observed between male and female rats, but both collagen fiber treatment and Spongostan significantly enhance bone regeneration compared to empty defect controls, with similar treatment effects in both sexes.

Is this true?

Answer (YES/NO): NO